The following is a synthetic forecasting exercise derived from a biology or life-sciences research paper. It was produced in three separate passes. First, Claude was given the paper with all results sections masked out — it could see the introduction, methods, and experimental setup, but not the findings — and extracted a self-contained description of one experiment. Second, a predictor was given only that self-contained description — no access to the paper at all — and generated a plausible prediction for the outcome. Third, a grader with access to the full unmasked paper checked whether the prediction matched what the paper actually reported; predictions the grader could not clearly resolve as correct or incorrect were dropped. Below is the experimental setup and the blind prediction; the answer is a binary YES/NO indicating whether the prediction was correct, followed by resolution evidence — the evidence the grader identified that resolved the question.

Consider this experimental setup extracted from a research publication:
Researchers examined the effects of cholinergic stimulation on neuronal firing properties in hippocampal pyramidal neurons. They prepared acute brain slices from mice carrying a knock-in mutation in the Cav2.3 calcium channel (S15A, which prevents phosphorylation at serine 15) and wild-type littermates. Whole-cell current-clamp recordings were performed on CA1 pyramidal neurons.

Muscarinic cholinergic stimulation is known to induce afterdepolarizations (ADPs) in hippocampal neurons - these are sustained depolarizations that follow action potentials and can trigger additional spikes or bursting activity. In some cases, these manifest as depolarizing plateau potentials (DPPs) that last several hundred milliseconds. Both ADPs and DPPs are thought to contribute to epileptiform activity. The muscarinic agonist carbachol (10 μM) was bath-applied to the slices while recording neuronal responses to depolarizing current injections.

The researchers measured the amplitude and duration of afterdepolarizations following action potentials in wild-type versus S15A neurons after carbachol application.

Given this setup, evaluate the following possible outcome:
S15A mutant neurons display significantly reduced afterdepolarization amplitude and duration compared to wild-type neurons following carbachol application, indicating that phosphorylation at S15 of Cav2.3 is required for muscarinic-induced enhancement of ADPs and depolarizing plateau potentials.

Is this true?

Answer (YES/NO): NO